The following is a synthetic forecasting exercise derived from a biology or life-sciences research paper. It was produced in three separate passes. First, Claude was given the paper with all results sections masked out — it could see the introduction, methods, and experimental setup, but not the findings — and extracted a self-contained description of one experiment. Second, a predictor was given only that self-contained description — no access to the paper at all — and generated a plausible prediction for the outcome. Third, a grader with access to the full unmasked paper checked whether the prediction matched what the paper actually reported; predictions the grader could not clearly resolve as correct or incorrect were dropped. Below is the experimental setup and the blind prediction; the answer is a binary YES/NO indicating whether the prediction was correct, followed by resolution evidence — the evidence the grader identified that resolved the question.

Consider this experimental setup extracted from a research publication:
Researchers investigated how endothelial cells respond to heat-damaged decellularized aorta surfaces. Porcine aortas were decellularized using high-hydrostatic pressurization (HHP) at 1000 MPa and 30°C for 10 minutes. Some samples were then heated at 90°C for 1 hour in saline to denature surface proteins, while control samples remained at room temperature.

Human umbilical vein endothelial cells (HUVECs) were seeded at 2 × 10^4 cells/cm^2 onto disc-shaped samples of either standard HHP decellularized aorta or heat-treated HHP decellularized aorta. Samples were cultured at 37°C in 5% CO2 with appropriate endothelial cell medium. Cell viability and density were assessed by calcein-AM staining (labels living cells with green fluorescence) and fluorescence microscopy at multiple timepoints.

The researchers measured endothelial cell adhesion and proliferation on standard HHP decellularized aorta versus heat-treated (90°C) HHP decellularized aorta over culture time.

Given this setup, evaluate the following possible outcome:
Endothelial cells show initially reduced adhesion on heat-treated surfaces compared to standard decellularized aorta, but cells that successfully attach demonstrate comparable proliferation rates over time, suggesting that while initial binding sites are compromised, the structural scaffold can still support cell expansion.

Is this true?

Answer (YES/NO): NO